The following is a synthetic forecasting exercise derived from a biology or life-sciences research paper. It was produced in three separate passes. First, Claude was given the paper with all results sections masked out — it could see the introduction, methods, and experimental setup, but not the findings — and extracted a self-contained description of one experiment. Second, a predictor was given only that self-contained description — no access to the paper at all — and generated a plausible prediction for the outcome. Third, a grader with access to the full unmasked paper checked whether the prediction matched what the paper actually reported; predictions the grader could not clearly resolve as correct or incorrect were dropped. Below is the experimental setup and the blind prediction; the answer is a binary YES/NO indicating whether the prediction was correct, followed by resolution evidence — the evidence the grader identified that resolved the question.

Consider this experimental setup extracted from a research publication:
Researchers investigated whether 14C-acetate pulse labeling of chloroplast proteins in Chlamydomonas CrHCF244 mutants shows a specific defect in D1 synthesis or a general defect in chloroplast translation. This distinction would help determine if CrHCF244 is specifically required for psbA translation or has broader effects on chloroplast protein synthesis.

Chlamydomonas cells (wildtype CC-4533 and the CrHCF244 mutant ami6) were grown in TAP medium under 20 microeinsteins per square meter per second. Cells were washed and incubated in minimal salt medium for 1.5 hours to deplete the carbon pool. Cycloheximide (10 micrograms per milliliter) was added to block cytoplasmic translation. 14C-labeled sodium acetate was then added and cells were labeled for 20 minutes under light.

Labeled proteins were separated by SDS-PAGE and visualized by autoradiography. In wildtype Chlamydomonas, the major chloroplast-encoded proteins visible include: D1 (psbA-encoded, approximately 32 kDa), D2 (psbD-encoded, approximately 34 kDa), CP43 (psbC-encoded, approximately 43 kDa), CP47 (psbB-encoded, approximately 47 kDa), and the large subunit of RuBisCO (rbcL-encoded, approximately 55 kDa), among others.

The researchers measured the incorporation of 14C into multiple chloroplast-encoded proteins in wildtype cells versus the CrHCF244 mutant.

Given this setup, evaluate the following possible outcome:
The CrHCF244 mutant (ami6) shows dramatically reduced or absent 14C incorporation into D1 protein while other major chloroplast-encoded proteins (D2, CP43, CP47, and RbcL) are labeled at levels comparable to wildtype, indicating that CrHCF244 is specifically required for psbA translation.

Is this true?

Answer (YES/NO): NO